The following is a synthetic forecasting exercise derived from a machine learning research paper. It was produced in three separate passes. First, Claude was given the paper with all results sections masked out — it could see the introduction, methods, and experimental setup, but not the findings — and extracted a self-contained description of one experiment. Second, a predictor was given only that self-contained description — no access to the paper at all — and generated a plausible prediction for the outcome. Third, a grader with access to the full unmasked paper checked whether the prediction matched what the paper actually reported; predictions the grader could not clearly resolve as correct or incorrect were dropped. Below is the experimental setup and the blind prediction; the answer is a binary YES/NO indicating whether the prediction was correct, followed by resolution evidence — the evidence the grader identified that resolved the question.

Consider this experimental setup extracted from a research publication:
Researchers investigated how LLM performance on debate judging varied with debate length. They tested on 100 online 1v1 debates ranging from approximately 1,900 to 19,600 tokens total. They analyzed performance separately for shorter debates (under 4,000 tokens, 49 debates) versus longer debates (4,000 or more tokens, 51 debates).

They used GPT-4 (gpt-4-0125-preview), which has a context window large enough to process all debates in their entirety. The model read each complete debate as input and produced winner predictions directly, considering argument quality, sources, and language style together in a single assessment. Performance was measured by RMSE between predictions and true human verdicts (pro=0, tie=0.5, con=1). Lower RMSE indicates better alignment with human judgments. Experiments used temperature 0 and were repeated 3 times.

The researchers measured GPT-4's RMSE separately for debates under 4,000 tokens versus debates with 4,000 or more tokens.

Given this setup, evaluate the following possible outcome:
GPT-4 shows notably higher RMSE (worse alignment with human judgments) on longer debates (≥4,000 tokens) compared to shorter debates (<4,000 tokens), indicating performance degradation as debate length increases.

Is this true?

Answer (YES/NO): NO